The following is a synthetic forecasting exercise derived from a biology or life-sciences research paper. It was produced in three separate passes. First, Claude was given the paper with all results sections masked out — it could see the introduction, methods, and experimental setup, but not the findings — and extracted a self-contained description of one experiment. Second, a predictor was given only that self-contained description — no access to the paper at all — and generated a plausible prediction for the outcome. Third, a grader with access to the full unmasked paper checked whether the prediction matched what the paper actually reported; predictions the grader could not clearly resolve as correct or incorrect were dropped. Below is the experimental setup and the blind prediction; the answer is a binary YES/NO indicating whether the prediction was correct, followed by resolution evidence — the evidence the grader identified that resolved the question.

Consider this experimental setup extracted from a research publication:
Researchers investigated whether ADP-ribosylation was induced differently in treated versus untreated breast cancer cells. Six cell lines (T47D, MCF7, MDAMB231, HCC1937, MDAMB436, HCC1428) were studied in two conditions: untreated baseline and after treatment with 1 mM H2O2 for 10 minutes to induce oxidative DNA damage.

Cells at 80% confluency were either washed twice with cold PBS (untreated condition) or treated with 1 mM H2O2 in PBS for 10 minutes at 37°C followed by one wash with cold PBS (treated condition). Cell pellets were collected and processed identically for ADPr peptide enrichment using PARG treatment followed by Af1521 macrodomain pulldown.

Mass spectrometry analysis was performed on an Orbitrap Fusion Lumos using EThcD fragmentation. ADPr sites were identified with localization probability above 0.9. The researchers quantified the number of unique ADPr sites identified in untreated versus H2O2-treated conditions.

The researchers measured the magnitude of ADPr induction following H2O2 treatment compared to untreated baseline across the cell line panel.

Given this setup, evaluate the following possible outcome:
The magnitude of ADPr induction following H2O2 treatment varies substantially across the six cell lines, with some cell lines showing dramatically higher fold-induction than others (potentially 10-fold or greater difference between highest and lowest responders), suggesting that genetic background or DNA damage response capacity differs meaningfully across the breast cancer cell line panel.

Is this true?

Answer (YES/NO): NO